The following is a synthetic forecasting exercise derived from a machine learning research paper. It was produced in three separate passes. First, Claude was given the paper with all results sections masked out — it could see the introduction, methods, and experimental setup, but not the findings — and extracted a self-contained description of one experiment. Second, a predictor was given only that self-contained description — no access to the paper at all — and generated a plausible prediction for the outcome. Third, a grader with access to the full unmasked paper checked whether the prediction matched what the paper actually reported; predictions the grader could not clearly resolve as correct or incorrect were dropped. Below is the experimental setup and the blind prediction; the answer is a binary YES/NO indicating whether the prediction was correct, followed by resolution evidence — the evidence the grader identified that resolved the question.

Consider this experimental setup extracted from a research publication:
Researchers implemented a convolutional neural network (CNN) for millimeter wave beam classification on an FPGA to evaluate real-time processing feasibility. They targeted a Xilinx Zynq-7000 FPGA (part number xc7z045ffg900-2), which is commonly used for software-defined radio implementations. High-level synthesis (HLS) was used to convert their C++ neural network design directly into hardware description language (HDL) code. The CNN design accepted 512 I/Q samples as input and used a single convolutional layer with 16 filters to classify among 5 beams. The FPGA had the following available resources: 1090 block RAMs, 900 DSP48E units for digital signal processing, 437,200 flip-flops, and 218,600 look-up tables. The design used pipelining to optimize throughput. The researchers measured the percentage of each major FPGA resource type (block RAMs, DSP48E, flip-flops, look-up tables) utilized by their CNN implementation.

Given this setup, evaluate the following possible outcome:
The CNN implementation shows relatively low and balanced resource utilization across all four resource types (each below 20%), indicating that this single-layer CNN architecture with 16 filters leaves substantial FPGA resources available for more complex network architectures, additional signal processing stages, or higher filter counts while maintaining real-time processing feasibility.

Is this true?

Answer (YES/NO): YES